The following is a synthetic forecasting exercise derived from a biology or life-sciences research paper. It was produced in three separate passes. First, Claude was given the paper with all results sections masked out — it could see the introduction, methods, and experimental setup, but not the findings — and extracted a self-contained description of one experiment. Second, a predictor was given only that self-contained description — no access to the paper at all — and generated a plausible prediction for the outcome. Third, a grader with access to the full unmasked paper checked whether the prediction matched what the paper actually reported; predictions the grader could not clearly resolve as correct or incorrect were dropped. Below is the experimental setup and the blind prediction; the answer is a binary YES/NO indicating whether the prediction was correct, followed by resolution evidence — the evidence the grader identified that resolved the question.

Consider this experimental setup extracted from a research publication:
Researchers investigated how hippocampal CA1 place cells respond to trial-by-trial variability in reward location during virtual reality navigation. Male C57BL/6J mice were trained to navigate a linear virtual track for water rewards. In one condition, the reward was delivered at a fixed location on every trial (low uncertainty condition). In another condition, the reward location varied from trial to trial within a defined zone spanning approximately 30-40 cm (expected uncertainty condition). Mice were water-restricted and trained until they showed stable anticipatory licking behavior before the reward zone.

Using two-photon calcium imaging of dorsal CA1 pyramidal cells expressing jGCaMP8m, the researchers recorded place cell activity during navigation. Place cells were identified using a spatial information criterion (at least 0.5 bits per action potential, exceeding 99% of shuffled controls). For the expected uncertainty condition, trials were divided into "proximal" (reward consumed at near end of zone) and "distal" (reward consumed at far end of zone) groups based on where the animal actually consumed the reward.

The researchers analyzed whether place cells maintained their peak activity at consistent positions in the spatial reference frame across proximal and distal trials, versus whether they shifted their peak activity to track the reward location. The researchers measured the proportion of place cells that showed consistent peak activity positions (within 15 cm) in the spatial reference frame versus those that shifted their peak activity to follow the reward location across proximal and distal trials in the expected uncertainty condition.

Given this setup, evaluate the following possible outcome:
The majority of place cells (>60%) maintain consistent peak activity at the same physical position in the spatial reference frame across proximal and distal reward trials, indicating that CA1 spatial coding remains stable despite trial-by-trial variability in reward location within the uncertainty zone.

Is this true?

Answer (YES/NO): NO